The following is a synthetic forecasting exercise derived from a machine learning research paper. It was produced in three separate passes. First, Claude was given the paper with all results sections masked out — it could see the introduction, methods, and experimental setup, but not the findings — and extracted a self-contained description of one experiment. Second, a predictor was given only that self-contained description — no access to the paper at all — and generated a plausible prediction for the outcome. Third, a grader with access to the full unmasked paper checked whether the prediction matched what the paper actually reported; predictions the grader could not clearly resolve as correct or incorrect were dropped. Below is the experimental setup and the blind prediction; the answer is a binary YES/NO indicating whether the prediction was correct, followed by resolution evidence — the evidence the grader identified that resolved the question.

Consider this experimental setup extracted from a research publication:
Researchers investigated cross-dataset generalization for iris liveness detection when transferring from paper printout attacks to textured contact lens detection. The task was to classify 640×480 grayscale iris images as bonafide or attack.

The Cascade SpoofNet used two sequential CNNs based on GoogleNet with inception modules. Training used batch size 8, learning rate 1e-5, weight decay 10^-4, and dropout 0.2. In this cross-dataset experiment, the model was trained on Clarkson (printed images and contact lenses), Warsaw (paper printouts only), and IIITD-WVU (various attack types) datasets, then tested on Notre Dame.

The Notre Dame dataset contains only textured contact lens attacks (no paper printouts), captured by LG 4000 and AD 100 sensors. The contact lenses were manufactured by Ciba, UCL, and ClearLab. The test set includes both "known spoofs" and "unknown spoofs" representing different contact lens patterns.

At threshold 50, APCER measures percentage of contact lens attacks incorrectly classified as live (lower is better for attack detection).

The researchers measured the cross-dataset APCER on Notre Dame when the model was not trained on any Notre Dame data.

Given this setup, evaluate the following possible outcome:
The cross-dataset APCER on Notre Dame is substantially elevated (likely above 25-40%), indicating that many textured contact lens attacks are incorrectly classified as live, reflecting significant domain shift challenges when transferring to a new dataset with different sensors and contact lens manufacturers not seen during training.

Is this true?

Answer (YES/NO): YES